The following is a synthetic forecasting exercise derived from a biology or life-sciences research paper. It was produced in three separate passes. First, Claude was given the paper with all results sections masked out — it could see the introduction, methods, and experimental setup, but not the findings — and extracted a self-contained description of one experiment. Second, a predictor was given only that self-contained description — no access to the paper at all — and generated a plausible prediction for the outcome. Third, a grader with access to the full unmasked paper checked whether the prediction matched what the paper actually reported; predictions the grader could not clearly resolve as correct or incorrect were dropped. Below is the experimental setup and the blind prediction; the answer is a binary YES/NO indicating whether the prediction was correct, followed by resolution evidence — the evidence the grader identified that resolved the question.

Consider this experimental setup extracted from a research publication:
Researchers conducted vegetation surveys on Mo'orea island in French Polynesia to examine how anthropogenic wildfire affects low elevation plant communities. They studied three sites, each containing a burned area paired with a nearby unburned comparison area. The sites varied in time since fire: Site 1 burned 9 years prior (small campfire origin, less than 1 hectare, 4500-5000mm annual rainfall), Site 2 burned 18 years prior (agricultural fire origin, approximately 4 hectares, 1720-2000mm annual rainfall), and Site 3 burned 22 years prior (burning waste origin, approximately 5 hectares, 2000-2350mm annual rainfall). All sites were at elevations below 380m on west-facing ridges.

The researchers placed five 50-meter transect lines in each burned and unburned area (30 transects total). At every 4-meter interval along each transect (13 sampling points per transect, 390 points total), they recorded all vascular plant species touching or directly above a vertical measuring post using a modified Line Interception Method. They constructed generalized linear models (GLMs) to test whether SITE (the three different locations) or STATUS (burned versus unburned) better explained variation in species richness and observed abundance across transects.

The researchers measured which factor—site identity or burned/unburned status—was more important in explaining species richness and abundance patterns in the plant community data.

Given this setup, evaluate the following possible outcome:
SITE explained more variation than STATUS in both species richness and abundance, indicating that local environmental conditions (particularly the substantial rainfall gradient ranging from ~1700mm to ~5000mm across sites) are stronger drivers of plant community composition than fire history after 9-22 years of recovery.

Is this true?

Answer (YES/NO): NO